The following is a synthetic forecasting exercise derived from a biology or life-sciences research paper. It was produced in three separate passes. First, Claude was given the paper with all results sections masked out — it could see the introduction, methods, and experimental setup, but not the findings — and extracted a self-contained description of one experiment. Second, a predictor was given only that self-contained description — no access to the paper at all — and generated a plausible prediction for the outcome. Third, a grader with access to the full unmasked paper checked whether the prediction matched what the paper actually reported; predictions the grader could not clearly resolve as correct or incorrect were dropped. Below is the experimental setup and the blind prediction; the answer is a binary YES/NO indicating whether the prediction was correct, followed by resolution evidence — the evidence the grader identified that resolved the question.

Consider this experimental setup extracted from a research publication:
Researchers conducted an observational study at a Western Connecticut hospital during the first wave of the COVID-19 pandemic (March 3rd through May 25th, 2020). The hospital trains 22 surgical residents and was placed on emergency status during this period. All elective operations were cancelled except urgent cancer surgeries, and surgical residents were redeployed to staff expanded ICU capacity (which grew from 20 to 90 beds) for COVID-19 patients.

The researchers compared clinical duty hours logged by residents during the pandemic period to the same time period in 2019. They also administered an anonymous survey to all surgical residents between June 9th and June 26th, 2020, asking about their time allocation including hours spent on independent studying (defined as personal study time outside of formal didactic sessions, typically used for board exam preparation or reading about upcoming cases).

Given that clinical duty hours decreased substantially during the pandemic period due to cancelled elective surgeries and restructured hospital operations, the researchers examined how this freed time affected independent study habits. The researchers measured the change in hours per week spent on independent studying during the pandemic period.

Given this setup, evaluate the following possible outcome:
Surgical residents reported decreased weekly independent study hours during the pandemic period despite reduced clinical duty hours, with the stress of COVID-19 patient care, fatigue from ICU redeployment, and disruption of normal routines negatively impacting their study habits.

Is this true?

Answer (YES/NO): NO